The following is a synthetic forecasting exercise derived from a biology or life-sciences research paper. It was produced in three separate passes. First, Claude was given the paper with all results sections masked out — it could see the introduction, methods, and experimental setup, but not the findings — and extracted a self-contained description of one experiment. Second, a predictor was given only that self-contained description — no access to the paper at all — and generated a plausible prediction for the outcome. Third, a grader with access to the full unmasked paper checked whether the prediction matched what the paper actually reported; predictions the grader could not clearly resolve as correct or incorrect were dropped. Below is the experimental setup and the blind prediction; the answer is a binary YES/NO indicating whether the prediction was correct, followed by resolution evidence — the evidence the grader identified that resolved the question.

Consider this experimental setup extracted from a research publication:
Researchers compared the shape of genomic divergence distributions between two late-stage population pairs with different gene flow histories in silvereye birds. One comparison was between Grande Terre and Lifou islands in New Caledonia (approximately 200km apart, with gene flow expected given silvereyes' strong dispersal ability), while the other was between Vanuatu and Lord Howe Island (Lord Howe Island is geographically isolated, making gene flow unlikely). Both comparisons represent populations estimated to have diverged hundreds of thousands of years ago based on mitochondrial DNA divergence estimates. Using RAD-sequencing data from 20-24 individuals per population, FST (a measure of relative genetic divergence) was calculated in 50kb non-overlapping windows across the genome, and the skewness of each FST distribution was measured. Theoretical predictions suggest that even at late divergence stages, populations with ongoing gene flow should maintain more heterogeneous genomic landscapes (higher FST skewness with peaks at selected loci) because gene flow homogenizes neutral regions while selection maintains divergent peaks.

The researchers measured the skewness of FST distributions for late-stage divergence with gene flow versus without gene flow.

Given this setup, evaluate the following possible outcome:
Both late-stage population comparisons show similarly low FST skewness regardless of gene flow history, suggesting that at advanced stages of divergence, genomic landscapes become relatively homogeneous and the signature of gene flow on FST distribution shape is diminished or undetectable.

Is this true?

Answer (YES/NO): NO